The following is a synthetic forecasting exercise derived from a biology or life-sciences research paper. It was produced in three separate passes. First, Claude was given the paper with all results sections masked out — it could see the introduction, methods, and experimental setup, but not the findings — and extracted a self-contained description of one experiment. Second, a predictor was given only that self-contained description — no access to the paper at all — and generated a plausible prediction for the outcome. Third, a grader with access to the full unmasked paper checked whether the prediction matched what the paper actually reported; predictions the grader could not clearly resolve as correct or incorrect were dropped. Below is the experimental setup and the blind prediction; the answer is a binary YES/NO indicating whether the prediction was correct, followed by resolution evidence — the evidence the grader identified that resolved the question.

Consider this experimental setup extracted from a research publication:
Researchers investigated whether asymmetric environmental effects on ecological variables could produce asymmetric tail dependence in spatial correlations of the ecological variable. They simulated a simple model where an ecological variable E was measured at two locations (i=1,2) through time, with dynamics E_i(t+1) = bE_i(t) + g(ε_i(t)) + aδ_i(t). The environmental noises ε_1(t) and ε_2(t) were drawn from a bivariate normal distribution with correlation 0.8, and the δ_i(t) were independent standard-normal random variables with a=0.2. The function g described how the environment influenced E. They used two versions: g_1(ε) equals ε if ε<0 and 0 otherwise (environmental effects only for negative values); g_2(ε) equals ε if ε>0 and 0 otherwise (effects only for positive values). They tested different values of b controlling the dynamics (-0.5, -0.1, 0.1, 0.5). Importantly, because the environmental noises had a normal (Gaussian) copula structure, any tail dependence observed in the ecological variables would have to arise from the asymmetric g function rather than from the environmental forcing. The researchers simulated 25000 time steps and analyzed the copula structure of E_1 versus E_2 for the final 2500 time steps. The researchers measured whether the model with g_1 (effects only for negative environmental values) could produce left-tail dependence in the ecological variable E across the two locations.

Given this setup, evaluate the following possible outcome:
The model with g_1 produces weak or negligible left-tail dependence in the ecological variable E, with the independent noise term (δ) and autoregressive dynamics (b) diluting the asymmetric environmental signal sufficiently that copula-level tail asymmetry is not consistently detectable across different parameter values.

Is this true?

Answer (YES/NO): NO